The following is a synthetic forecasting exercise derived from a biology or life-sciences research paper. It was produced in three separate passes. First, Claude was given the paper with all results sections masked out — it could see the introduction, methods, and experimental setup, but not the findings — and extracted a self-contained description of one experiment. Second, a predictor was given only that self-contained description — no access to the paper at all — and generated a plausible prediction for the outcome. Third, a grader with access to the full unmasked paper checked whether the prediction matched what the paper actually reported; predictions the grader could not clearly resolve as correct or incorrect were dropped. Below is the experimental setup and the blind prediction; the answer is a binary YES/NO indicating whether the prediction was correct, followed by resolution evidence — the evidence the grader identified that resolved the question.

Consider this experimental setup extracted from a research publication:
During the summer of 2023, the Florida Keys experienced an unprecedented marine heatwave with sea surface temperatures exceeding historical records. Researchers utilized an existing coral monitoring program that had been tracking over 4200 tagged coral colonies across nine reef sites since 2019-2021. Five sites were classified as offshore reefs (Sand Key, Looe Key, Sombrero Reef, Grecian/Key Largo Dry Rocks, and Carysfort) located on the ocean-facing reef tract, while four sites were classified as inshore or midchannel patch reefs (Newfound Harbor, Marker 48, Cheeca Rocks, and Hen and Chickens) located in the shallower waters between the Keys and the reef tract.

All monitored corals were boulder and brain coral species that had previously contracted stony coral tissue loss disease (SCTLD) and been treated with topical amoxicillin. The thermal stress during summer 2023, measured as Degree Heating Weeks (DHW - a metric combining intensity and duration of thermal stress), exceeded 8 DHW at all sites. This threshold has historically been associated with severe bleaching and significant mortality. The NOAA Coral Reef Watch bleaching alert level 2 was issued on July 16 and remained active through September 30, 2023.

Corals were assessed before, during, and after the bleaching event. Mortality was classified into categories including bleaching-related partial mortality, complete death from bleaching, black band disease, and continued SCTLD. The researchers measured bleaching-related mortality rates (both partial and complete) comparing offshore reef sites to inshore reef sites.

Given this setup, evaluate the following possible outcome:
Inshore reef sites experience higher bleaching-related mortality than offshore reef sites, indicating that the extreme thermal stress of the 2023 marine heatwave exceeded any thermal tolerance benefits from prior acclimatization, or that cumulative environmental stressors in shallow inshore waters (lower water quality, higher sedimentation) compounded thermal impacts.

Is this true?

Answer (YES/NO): YES